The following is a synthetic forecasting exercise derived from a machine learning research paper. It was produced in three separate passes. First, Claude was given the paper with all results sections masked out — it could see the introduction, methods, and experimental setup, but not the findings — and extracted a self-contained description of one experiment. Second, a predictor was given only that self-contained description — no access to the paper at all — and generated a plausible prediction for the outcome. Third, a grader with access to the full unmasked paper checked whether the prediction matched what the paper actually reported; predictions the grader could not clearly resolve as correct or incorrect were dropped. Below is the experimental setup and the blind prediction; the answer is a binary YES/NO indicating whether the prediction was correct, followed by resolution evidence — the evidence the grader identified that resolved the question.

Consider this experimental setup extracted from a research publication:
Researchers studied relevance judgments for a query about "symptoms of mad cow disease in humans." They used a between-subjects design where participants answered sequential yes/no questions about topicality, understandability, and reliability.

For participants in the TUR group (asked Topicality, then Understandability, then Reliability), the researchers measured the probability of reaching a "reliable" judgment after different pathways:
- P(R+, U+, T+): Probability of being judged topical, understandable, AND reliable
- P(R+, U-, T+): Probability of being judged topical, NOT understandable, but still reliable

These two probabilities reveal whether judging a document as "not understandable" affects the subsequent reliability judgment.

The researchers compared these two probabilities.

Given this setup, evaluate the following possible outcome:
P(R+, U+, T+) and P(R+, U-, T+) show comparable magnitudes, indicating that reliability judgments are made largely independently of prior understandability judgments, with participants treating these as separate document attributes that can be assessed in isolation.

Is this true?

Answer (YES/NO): NO